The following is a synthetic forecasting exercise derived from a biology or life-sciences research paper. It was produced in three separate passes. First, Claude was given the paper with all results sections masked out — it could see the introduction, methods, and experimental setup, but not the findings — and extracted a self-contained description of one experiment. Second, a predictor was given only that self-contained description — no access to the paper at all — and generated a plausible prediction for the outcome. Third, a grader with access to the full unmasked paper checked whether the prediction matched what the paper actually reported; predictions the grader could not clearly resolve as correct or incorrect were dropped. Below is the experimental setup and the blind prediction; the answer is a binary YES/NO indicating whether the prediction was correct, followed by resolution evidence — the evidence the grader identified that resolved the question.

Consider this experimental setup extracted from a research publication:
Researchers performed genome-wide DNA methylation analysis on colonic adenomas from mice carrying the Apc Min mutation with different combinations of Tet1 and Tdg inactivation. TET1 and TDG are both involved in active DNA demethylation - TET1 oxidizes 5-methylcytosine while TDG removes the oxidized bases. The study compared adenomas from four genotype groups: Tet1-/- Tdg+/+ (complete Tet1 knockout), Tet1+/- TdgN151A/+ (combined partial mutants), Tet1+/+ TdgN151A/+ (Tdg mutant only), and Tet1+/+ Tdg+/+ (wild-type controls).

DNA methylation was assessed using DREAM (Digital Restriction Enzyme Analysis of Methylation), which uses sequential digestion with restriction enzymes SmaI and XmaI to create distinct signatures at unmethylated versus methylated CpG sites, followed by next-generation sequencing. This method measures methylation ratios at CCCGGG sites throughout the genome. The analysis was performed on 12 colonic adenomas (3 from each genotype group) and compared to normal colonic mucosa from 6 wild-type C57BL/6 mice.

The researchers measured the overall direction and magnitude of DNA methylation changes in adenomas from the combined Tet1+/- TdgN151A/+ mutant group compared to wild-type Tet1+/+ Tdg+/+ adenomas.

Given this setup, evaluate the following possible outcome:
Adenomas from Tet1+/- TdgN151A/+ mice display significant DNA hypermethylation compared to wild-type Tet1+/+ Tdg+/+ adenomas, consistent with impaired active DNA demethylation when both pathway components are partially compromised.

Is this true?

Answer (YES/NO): YES